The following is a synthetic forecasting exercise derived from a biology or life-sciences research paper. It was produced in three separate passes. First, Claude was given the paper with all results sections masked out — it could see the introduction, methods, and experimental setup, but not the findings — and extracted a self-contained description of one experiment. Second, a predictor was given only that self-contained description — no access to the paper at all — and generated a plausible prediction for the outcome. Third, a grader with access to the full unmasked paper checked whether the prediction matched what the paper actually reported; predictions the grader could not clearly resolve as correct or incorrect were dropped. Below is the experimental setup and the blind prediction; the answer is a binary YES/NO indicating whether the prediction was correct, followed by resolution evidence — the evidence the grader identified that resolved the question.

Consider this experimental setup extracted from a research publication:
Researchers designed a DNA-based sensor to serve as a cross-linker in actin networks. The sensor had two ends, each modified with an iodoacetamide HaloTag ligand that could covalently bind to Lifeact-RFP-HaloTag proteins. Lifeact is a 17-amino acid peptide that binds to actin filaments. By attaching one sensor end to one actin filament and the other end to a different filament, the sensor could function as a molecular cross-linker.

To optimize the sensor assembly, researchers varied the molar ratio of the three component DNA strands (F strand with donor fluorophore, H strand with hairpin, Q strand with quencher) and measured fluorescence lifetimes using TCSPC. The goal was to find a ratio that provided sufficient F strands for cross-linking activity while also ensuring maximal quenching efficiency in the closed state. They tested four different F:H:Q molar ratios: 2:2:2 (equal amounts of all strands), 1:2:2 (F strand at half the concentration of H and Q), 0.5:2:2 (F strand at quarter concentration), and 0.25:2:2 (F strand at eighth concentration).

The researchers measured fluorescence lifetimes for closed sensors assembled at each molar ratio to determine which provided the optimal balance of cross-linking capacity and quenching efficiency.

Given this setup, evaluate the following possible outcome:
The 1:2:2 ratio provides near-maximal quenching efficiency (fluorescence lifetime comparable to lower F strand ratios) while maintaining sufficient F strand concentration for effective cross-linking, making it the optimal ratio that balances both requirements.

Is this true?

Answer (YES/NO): NO